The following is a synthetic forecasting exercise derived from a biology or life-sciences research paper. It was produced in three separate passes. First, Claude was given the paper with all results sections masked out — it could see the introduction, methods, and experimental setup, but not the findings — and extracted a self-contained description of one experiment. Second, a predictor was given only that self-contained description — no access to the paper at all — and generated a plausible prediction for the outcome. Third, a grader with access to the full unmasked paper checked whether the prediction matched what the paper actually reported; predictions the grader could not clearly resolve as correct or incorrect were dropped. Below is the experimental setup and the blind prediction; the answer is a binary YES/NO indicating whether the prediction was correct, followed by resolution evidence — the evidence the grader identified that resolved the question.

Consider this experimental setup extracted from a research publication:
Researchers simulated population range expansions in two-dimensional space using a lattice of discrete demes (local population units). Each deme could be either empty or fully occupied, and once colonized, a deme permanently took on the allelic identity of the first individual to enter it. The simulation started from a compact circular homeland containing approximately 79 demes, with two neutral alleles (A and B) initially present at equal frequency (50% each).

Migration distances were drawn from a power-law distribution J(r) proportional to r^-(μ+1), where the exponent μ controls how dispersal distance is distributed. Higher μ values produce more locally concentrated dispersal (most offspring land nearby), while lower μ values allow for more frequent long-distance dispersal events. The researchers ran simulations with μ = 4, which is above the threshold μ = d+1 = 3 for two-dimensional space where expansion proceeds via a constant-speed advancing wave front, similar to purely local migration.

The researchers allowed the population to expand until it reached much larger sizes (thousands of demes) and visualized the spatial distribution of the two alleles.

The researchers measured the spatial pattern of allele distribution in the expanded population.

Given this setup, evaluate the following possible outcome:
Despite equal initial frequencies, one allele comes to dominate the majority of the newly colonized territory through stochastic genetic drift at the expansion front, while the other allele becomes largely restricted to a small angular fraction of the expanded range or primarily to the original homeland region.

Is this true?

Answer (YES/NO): NO